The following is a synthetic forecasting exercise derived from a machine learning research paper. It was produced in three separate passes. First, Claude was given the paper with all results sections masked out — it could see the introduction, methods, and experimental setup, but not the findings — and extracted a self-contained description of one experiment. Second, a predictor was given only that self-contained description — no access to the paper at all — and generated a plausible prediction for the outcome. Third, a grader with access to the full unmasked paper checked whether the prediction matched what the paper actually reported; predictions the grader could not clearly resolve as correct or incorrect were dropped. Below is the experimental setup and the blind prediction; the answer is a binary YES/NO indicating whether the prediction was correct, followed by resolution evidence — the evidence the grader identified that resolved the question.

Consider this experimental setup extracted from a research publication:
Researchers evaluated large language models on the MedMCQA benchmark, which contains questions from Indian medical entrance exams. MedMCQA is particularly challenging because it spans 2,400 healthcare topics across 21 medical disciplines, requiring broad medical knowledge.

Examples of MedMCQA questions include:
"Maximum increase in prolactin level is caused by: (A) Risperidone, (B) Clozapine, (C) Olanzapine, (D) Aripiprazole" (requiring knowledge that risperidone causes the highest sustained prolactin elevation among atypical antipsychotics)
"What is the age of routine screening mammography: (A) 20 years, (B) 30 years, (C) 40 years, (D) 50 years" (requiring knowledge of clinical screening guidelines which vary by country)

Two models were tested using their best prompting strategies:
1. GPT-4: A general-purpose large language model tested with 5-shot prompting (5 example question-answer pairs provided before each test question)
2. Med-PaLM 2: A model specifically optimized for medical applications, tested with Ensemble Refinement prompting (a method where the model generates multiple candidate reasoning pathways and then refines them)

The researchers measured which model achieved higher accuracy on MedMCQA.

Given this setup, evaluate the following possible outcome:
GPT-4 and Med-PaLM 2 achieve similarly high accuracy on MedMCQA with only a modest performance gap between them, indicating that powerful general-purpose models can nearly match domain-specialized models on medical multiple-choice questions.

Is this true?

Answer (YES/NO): YES